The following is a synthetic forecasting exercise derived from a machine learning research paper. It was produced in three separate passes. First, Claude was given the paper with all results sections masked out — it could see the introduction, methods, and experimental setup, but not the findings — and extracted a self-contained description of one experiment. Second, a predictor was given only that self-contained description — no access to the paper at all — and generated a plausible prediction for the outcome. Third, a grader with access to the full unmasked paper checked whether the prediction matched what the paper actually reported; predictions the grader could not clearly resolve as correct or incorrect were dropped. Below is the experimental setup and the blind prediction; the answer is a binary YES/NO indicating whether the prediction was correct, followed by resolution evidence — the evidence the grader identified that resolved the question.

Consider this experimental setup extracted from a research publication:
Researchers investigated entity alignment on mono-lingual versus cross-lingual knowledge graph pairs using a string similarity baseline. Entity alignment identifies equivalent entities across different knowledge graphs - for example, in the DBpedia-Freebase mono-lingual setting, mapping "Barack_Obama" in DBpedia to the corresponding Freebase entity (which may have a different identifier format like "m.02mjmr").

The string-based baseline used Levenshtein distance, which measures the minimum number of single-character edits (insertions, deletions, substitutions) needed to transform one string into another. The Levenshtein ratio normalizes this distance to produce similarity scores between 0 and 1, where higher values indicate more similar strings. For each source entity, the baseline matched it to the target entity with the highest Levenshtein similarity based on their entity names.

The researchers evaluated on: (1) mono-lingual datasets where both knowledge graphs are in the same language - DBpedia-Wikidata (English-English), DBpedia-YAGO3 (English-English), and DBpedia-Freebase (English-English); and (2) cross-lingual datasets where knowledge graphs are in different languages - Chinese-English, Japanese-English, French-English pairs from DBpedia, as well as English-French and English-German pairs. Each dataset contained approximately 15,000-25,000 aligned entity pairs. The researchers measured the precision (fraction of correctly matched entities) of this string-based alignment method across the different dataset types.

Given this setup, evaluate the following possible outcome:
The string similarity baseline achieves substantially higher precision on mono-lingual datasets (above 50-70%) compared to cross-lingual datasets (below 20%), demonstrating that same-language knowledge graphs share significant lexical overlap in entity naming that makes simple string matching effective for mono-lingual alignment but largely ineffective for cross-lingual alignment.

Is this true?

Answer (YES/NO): NO